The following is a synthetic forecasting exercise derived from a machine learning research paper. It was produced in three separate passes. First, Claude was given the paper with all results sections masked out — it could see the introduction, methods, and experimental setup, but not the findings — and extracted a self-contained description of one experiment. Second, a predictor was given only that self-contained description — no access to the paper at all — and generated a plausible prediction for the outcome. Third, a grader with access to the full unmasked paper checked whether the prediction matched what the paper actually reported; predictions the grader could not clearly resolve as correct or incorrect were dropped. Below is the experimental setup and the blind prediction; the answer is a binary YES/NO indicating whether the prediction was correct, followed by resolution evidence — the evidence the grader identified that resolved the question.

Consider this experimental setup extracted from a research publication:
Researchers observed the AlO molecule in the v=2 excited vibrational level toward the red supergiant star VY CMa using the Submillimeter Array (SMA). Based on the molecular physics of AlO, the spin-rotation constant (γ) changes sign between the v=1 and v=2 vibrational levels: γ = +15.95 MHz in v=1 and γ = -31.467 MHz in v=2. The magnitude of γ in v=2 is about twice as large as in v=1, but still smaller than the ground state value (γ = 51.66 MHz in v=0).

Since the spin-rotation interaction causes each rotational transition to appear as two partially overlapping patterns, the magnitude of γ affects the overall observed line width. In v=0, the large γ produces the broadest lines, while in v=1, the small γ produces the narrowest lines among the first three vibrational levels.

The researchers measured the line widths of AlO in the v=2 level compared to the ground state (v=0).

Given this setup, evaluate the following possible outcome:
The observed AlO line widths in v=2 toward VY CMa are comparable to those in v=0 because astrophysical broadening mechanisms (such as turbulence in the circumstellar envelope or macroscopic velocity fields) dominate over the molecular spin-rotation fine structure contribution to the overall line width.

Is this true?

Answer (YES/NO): NO